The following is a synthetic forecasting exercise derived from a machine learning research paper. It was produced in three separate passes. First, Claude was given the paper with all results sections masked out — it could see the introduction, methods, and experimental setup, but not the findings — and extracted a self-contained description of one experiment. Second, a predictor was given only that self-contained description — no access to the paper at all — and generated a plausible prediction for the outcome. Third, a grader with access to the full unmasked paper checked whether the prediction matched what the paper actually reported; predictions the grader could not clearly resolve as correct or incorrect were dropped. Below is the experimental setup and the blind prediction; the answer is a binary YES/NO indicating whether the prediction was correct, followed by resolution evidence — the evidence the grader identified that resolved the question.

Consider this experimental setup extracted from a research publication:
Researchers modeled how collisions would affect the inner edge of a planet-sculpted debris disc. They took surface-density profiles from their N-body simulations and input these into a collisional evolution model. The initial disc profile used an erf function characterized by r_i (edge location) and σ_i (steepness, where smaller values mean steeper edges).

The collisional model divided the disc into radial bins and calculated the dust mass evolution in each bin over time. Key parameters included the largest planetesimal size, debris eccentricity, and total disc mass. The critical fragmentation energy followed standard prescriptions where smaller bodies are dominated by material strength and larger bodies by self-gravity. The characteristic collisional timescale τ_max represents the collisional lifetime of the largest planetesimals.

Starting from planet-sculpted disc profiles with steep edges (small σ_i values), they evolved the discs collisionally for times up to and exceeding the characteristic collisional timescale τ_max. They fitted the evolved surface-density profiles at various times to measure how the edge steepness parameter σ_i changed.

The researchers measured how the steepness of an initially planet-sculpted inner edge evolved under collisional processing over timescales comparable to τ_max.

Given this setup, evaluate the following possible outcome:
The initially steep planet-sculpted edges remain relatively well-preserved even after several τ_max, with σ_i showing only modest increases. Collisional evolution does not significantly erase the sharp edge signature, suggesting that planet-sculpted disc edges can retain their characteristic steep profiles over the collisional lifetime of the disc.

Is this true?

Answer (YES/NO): NO